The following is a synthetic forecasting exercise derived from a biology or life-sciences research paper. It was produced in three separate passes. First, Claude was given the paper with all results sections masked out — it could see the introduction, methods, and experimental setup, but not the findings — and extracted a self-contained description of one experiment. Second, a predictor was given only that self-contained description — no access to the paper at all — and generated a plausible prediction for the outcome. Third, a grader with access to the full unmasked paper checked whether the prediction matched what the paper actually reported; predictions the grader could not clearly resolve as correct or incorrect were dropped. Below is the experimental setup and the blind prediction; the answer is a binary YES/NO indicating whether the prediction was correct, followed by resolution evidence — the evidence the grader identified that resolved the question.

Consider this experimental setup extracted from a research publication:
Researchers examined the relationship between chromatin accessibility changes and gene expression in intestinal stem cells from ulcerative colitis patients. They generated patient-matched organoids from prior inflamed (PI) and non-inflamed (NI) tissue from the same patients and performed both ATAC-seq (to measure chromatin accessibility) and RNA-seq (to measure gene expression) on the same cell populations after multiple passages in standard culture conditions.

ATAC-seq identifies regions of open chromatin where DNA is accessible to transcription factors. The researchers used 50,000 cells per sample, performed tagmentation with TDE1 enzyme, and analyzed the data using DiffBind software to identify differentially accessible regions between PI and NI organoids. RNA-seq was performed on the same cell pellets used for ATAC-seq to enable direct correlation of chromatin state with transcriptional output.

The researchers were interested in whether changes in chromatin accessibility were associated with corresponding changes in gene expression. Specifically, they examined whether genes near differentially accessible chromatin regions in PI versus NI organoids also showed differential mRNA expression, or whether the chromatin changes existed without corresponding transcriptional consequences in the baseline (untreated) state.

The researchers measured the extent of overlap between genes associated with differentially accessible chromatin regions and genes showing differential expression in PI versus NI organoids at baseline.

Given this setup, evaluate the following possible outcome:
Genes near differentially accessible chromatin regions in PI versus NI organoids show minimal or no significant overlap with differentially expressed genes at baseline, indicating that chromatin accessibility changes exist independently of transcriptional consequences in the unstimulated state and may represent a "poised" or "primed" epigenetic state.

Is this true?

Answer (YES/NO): YES